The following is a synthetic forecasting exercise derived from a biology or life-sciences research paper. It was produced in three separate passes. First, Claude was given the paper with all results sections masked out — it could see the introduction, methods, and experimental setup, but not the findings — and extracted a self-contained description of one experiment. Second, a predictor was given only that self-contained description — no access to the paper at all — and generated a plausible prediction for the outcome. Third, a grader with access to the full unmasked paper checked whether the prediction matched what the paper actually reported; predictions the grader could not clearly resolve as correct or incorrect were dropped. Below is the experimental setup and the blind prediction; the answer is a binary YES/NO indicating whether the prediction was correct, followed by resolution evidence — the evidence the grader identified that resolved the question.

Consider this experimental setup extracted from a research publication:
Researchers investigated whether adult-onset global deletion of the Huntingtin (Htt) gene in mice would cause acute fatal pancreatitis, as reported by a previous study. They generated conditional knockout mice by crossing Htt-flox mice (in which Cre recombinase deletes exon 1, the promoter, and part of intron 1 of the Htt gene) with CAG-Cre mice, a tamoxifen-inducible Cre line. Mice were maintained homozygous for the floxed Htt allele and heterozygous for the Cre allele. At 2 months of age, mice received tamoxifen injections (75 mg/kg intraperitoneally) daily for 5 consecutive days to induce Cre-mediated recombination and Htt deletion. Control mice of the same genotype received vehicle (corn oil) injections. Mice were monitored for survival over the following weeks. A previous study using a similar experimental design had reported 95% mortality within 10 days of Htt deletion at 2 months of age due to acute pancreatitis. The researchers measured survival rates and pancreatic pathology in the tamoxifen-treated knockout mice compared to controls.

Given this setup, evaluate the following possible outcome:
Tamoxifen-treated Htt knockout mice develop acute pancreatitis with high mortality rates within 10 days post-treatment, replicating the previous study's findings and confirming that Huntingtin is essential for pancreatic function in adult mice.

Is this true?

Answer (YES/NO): NO